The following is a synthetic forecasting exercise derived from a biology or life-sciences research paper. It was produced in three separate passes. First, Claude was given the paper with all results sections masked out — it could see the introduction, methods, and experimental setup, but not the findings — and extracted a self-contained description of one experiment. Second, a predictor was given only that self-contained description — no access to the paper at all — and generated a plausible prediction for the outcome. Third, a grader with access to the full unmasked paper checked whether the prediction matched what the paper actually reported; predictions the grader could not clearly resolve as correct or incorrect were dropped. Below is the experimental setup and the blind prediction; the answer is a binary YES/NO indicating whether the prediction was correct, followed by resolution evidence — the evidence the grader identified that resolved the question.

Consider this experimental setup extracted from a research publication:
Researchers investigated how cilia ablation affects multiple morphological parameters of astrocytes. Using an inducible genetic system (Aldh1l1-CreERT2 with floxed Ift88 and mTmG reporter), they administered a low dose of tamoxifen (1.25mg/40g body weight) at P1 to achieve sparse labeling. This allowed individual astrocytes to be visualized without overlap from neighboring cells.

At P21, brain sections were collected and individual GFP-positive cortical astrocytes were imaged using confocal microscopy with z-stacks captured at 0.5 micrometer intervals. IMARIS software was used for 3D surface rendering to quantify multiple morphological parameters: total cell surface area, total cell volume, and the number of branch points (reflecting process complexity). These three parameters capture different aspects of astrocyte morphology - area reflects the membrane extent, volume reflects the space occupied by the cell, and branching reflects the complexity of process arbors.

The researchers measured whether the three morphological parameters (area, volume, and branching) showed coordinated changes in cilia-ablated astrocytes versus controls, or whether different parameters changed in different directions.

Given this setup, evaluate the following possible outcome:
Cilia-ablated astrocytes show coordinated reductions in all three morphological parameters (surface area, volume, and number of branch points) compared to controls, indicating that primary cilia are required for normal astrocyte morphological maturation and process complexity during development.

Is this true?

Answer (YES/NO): NO